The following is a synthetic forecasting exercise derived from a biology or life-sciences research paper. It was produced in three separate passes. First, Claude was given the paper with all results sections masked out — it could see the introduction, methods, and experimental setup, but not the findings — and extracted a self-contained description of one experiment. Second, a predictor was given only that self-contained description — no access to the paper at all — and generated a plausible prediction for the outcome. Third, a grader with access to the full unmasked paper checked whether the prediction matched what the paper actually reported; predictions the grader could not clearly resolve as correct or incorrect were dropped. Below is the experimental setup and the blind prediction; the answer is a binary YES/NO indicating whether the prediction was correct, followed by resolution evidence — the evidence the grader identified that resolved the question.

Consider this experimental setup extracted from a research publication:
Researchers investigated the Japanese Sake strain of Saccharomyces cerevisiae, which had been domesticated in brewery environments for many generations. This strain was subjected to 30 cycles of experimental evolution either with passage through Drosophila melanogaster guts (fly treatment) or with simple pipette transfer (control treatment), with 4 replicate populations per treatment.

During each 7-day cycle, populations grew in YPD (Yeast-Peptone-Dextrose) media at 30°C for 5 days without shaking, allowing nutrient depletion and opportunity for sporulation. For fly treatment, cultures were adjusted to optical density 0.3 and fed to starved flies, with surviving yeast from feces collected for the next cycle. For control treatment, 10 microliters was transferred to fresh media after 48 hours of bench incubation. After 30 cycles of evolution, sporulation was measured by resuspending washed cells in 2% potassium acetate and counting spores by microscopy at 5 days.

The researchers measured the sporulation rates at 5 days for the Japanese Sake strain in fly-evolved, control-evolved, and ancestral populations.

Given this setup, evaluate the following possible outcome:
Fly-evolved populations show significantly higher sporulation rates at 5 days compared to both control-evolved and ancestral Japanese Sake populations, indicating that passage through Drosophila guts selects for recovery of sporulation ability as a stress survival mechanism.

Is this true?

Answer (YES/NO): YES